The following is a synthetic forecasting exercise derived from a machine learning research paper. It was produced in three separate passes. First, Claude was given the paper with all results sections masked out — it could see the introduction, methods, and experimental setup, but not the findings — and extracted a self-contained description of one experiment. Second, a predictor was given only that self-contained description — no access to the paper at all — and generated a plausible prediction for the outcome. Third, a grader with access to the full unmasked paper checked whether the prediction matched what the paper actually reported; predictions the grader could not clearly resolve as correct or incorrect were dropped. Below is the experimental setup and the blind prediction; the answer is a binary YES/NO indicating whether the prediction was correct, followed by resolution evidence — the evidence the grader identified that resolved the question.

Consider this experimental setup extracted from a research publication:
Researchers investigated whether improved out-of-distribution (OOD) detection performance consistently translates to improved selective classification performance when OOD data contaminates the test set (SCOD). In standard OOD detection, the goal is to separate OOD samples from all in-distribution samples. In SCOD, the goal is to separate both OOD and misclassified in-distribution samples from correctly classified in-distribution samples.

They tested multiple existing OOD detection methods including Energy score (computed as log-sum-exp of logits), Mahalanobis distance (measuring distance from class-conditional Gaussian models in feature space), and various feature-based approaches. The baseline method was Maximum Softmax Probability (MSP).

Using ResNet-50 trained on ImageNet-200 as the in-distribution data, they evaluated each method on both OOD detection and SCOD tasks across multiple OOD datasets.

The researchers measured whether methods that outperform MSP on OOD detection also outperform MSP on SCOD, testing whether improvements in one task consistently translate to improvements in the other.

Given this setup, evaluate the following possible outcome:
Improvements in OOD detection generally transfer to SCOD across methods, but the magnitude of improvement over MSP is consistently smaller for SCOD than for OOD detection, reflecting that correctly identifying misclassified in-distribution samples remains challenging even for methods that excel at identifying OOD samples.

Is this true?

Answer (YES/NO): NO